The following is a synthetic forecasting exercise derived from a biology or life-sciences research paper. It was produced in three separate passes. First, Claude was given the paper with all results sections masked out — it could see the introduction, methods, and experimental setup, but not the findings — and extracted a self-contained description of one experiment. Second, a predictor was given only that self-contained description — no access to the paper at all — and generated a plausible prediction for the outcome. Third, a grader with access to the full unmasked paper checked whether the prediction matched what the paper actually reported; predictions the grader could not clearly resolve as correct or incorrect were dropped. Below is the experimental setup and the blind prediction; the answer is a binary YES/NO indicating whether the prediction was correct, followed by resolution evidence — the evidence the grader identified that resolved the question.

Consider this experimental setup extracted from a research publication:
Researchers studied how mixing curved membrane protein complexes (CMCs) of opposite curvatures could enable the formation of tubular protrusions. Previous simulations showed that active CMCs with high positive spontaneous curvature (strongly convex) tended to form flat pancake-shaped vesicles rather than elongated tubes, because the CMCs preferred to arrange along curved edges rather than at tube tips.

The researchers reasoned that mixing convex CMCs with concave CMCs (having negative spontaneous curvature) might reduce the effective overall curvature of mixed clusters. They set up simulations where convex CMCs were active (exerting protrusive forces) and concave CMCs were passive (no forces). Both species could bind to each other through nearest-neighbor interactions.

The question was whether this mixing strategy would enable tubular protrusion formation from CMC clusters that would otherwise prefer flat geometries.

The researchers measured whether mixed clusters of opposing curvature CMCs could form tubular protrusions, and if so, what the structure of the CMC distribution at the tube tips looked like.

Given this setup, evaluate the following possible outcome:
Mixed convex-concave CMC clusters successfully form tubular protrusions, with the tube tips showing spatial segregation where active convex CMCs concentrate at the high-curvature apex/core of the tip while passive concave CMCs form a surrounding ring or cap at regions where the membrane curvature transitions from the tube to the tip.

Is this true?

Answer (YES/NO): NO